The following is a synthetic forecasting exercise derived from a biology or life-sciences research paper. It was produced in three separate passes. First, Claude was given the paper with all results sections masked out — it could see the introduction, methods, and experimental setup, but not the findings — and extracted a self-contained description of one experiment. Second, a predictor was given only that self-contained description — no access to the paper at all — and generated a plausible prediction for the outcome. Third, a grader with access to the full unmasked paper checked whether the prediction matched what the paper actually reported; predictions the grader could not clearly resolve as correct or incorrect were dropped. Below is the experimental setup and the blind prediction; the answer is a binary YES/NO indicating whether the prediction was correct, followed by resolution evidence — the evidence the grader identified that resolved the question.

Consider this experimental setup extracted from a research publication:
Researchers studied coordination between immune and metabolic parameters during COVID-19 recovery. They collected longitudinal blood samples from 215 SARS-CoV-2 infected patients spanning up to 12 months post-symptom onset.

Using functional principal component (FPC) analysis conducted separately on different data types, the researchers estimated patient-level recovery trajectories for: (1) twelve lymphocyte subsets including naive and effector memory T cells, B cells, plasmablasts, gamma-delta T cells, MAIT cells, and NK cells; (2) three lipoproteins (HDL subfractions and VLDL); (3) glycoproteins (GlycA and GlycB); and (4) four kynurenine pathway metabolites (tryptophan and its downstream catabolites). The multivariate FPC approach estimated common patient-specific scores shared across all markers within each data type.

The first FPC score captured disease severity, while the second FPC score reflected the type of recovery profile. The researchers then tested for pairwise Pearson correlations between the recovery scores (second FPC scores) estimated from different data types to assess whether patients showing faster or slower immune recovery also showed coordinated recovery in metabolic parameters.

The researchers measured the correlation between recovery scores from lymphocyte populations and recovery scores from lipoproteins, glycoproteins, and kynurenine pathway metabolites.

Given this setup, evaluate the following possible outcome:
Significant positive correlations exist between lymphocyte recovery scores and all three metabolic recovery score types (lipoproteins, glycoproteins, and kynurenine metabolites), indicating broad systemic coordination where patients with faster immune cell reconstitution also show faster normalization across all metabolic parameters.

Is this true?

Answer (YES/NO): NO